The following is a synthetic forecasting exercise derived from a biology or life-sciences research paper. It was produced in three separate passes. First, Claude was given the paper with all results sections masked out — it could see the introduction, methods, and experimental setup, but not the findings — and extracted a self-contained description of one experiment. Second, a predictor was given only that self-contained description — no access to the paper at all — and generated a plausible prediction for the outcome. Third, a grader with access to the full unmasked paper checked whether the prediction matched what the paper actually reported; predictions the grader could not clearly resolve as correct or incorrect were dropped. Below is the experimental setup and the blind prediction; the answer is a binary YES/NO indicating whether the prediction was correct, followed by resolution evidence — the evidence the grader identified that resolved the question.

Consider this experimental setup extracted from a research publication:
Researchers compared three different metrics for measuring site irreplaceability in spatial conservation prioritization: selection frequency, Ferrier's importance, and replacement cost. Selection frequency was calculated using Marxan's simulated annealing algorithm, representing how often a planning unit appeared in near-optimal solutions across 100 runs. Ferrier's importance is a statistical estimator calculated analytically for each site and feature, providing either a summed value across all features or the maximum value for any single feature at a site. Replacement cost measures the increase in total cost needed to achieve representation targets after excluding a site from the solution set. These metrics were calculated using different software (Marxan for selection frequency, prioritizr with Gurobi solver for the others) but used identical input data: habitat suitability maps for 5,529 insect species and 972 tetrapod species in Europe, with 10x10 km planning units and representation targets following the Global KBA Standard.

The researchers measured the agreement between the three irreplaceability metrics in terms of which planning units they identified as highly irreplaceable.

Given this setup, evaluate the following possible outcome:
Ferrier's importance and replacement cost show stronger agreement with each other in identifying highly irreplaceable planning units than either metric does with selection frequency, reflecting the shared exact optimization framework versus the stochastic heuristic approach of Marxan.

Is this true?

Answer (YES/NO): YES